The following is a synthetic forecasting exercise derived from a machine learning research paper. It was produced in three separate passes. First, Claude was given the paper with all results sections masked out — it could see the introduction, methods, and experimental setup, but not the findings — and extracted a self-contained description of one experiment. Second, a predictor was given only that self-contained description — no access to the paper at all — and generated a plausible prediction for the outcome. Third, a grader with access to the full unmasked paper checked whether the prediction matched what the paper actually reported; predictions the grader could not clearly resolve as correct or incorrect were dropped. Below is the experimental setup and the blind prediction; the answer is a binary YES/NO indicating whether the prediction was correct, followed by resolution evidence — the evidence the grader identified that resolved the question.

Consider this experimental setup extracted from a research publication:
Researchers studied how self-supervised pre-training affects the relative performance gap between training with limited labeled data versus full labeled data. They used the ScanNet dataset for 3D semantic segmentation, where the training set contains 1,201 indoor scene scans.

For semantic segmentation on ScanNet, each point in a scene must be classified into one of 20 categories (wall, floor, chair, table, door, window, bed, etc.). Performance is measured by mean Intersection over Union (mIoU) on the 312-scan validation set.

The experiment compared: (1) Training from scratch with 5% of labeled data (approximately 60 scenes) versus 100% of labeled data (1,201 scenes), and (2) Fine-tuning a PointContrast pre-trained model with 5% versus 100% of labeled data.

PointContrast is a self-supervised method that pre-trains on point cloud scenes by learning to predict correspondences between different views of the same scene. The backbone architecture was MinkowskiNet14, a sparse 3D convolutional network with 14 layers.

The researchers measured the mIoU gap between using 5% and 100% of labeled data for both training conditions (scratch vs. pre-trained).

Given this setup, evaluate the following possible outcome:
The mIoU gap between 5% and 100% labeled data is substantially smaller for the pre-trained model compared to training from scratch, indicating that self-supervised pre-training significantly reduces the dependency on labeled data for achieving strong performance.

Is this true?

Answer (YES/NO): YES